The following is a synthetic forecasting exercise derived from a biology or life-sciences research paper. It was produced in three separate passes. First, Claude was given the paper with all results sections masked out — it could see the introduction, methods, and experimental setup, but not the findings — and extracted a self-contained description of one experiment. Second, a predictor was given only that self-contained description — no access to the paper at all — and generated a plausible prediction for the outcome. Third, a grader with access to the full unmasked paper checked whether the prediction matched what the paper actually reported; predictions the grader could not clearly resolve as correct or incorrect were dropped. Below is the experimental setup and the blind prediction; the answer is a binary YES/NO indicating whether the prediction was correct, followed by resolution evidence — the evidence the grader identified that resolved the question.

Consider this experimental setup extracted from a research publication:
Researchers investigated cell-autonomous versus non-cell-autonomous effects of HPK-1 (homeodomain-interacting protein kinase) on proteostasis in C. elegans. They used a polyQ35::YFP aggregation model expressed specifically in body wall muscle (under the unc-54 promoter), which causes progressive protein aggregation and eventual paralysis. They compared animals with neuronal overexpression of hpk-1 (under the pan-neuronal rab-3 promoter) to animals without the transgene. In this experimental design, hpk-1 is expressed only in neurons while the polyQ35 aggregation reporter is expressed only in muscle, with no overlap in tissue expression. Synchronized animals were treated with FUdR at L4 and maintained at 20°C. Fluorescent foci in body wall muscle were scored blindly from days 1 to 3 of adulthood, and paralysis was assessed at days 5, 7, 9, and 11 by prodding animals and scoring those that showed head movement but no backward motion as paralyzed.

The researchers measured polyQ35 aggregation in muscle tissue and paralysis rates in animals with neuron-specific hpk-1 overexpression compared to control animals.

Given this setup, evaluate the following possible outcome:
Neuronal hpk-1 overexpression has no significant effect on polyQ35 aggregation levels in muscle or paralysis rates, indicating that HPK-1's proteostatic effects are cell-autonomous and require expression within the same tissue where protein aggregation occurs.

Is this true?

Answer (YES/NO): NO